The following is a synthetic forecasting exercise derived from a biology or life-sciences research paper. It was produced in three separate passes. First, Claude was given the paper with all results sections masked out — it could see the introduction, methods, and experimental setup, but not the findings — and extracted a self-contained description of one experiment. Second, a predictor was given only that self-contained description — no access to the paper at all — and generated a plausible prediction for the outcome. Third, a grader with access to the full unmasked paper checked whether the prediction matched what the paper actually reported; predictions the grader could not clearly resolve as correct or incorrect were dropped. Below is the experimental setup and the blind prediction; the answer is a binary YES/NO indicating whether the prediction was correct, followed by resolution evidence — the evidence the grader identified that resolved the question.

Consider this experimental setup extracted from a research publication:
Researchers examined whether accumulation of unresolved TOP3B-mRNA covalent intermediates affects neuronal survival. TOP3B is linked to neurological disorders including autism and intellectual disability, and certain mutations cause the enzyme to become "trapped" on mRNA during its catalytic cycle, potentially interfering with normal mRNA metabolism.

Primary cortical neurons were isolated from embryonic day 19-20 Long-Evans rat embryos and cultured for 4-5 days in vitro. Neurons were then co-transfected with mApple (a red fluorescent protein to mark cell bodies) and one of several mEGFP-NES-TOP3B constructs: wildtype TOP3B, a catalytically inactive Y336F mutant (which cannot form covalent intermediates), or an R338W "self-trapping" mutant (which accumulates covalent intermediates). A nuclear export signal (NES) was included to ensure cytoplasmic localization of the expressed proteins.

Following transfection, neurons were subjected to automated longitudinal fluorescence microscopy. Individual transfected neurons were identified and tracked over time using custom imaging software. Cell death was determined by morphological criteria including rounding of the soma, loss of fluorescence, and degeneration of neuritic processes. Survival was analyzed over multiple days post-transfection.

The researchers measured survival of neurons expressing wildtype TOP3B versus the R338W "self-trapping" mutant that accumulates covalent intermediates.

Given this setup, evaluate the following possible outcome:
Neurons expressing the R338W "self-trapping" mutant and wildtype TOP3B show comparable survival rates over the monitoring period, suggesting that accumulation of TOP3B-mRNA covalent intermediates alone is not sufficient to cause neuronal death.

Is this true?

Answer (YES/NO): NO